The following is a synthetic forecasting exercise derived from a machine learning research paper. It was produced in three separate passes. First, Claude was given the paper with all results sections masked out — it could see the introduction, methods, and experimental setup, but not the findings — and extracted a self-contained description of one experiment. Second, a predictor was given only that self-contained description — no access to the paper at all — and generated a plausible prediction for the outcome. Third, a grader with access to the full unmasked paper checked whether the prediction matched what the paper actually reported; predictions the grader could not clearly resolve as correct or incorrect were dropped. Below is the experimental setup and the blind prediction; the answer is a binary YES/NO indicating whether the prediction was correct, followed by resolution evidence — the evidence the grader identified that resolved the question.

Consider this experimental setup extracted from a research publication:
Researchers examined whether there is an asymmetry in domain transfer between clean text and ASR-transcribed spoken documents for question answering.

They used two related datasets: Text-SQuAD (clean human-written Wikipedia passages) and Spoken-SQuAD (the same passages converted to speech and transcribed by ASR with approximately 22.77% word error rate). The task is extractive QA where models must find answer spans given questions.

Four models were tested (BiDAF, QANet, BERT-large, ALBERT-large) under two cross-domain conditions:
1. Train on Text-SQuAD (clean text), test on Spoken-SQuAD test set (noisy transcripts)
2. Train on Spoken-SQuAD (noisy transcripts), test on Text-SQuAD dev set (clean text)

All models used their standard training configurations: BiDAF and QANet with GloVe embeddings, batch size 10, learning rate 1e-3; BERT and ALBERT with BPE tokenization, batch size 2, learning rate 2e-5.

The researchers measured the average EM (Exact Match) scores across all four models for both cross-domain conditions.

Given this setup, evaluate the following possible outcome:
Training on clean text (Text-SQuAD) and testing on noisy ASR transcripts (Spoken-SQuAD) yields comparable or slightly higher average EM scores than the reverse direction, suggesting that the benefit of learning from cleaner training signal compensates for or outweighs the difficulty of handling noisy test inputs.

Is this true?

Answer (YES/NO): YES